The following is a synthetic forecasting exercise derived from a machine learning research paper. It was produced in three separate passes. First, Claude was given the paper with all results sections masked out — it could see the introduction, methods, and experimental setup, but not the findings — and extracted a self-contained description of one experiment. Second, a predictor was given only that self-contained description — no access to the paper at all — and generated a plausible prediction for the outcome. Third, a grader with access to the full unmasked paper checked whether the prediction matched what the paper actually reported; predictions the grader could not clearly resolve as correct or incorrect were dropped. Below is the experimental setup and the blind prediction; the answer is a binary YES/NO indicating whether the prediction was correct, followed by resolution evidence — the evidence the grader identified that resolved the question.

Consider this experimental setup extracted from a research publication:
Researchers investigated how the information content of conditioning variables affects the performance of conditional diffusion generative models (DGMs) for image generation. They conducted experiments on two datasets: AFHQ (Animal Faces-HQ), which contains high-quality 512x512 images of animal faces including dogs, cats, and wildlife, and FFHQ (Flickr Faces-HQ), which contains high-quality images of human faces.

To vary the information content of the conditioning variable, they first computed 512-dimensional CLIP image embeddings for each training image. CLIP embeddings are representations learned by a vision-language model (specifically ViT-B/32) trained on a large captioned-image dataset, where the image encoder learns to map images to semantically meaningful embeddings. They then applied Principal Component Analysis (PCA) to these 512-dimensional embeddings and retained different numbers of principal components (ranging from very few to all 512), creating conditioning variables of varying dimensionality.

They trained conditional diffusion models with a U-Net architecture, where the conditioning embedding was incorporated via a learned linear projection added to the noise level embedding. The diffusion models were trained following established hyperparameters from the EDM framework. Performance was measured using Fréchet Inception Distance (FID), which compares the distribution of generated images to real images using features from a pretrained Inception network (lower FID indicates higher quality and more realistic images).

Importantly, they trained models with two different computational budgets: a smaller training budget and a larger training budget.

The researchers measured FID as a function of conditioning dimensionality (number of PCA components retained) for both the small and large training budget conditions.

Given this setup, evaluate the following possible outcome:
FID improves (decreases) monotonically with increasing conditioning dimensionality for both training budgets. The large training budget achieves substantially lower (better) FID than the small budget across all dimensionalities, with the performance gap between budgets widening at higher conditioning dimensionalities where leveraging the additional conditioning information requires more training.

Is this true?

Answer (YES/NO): NO